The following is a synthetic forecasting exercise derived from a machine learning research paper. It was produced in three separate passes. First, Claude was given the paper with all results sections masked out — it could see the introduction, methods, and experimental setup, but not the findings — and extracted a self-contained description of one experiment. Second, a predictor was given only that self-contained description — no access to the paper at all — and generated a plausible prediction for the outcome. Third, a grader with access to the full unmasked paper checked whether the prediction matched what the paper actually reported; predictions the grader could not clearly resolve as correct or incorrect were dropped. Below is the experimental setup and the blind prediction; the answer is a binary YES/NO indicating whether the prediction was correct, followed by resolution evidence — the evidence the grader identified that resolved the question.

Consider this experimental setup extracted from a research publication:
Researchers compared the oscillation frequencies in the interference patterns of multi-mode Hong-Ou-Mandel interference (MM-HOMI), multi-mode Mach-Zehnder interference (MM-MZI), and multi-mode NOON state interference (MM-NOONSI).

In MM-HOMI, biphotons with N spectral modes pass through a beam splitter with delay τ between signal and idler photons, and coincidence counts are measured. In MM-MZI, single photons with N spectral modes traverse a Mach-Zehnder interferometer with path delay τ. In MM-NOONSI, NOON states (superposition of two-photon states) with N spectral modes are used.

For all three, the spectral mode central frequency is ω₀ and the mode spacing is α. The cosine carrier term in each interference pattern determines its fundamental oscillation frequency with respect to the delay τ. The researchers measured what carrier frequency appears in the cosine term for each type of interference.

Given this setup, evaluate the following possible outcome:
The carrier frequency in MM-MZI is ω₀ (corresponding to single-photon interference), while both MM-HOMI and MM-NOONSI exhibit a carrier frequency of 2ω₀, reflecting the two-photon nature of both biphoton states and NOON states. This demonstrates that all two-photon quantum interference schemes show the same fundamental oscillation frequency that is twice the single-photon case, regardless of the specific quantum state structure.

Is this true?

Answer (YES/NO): NO